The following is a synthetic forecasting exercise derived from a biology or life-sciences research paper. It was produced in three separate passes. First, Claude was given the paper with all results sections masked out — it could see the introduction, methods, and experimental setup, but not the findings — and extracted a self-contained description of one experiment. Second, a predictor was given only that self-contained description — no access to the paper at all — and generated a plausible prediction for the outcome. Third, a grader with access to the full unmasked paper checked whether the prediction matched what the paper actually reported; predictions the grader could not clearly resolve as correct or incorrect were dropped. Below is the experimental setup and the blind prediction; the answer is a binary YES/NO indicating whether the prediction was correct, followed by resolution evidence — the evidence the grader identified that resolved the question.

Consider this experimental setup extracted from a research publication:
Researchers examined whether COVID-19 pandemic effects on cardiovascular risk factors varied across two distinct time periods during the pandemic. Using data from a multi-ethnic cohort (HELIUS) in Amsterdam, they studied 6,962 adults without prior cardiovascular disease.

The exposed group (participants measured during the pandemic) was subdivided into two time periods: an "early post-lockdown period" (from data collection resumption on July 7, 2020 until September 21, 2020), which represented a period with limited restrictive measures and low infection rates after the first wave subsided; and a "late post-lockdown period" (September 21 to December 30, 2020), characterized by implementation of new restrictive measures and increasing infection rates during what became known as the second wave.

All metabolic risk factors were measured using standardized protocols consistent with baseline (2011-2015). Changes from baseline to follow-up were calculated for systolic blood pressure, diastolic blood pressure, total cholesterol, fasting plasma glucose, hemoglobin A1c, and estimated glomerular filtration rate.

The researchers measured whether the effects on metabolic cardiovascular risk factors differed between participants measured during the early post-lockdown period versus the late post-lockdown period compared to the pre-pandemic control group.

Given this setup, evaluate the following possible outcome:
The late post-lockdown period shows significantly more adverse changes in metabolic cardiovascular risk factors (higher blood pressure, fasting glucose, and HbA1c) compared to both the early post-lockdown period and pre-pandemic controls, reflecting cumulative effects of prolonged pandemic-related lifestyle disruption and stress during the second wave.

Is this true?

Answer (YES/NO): NO